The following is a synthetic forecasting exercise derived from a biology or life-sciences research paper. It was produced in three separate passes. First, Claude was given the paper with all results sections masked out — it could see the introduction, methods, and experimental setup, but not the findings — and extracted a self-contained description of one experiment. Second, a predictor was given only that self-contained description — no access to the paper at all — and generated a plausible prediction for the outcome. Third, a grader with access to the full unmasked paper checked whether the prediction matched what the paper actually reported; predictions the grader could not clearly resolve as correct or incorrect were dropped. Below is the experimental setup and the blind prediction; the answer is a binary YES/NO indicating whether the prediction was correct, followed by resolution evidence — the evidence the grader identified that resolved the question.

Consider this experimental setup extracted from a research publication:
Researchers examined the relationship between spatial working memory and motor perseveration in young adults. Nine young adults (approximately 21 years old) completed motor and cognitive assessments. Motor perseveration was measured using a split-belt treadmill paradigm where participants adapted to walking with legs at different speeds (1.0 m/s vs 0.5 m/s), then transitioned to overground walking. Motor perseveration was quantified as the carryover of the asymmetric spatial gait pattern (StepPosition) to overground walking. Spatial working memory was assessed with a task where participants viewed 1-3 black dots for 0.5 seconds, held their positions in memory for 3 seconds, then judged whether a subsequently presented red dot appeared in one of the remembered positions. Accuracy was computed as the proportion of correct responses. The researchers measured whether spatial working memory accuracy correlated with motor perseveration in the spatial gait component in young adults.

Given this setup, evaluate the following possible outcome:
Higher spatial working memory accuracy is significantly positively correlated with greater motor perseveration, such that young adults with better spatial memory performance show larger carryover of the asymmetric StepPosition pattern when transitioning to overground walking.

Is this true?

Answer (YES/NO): NO